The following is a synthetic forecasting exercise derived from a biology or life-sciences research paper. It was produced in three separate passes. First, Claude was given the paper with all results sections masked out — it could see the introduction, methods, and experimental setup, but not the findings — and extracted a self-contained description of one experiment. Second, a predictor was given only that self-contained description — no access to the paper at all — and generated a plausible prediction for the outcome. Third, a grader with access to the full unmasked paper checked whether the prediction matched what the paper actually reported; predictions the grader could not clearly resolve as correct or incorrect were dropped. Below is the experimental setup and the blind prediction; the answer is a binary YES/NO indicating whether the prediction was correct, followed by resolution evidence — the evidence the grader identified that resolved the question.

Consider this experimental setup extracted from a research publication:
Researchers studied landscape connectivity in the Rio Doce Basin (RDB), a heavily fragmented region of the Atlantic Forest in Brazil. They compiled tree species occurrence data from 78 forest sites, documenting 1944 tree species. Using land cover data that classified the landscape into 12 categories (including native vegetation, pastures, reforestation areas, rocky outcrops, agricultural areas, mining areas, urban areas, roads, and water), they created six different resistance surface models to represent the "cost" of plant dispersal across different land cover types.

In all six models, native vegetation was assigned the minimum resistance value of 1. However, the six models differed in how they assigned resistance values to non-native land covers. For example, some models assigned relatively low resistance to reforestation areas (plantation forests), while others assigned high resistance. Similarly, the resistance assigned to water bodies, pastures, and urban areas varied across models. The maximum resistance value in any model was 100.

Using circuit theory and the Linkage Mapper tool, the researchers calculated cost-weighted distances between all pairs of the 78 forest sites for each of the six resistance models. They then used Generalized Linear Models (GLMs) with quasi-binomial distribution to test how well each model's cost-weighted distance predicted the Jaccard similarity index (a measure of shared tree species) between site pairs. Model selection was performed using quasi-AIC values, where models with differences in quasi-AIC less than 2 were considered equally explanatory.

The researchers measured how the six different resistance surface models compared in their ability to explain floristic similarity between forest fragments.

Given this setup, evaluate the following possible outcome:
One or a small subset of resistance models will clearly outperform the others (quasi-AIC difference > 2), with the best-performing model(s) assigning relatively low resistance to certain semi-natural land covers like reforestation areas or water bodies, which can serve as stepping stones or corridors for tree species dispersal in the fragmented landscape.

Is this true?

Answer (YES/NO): NO